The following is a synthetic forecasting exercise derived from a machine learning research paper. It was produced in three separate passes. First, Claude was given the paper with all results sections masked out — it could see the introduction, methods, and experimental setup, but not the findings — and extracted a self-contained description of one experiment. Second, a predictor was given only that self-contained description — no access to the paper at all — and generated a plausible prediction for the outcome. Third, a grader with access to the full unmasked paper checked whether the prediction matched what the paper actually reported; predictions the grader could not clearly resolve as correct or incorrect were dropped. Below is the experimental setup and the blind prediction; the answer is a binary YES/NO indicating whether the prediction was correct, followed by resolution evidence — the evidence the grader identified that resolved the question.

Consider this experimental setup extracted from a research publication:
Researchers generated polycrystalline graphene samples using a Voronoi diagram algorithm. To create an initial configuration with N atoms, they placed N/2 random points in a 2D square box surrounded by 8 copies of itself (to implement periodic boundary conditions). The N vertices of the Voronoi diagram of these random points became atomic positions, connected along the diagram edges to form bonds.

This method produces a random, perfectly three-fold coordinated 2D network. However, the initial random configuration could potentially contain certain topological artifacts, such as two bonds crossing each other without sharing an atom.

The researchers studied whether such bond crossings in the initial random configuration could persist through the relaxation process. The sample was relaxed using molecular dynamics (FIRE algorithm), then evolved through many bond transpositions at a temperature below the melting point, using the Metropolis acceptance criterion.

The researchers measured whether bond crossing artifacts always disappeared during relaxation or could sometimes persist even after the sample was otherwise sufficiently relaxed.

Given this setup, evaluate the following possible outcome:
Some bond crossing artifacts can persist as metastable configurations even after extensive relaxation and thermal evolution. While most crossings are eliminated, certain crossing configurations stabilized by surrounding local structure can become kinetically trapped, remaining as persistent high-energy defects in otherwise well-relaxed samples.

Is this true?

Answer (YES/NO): YES